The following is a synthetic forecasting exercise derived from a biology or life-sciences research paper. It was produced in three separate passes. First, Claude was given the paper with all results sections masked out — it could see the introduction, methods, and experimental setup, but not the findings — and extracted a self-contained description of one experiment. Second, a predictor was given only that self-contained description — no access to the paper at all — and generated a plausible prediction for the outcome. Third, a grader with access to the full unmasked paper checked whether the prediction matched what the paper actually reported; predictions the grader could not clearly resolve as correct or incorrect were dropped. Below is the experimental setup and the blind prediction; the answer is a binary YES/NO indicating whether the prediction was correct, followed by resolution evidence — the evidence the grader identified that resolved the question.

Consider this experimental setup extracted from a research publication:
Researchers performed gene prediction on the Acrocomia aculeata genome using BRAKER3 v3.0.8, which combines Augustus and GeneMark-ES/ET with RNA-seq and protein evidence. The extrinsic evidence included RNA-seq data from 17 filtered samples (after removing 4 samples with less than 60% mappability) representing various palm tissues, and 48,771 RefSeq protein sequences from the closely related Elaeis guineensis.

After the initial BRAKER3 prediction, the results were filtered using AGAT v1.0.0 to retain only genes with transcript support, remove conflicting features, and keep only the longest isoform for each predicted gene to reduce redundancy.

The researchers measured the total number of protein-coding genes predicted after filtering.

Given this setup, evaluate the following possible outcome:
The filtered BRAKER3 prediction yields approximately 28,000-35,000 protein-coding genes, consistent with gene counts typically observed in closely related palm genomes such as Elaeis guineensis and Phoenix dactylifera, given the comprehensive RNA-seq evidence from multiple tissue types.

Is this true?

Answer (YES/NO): YES